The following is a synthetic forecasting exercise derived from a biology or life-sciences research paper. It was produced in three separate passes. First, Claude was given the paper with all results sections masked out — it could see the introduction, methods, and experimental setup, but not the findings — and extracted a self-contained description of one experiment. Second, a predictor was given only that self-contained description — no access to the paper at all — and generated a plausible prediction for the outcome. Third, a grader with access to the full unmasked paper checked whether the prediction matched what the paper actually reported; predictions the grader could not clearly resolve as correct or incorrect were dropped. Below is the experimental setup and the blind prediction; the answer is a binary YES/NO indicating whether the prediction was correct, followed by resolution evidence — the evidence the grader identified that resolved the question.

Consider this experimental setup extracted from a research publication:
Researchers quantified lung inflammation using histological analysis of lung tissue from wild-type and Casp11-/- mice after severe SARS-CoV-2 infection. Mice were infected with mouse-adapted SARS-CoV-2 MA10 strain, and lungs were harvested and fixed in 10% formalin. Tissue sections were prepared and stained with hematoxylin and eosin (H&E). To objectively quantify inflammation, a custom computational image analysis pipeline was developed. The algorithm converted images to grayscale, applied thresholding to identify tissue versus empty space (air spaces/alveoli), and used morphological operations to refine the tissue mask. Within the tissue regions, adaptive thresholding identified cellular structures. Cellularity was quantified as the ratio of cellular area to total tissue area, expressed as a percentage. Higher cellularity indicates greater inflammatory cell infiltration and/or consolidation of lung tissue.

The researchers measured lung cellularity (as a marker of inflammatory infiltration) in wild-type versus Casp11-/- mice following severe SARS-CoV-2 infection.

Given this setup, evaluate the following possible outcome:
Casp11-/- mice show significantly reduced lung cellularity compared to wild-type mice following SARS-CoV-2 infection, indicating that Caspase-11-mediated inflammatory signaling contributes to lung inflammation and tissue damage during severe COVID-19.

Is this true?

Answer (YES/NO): YES